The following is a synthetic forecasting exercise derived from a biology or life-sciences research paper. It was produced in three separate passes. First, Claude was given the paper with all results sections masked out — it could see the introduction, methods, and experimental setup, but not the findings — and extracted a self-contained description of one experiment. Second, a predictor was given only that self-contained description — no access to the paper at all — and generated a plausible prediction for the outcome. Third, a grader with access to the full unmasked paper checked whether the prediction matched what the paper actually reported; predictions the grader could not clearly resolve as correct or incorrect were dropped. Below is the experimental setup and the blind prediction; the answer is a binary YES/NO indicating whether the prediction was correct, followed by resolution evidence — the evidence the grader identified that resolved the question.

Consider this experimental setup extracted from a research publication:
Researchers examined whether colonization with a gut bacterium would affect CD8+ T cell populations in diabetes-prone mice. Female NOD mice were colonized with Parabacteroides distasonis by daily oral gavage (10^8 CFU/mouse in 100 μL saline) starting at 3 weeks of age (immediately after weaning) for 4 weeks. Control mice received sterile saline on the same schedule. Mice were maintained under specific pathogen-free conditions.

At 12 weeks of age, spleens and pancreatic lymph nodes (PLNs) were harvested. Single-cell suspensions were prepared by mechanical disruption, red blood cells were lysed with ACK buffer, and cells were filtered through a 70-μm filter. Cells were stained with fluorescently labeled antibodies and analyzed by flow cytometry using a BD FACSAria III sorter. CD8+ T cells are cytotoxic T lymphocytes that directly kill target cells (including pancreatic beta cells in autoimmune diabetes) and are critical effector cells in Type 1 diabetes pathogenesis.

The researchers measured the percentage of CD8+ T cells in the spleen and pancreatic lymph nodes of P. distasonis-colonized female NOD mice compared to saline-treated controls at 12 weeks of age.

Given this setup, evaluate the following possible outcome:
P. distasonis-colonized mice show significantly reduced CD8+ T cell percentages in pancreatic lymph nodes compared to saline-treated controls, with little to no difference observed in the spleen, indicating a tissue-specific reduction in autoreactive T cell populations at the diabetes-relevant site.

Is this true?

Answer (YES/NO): NO